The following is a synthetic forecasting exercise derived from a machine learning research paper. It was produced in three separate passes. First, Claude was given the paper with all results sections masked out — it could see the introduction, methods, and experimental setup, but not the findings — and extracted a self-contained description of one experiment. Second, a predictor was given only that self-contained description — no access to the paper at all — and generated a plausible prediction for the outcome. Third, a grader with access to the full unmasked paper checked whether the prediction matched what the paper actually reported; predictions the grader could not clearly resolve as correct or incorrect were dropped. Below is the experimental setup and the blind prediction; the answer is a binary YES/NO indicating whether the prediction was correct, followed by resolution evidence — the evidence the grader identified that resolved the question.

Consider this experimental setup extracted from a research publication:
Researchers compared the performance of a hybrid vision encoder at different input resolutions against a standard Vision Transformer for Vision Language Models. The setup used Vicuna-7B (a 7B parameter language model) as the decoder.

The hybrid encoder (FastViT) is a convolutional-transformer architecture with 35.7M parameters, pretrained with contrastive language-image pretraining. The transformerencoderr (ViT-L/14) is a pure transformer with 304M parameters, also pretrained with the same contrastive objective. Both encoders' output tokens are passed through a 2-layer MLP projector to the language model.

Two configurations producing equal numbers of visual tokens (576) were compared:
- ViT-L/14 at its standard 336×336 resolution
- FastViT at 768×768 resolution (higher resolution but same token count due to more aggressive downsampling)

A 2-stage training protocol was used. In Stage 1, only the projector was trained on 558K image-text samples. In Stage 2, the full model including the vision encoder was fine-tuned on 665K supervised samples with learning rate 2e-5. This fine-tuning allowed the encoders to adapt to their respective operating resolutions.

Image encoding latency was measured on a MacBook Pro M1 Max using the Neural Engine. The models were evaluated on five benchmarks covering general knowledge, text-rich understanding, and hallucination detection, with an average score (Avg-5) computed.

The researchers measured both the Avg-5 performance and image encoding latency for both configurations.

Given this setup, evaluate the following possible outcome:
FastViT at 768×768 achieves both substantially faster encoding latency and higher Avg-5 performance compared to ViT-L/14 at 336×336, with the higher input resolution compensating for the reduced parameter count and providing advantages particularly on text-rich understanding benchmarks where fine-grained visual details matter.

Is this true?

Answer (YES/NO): YES